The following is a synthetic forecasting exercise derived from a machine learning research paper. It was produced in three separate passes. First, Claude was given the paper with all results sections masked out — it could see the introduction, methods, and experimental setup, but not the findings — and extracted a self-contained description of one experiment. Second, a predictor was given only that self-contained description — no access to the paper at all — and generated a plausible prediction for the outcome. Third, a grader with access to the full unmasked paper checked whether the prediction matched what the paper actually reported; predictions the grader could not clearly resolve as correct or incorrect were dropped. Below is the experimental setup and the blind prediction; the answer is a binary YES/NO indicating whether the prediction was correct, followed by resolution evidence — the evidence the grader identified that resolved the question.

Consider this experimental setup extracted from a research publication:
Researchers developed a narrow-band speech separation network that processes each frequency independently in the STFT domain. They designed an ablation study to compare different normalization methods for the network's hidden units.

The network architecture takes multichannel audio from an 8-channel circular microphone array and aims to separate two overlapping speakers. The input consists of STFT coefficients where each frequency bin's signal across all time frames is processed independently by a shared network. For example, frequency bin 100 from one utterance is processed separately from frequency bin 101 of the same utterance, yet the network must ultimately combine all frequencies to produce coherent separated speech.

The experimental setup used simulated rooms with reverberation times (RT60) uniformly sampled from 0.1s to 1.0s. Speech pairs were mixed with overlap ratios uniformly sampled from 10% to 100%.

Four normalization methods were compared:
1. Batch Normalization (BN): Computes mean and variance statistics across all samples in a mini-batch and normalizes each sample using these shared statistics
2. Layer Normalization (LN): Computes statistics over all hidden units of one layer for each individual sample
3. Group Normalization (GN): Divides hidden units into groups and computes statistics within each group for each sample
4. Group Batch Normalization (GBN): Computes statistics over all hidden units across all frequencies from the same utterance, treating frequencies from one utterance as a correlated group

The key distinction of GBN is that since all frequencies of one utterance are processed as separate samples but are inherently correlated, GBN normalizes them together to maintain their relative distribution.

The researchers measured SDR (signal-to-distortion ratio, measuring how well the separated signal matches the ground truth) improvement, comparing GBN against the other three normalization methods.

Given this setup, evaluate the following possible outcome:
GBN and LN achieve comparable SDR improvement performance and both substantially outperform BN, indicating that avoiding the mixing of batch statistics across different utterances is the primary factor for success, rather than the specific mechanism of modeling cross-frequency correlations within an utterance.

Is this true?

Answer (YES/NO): NO